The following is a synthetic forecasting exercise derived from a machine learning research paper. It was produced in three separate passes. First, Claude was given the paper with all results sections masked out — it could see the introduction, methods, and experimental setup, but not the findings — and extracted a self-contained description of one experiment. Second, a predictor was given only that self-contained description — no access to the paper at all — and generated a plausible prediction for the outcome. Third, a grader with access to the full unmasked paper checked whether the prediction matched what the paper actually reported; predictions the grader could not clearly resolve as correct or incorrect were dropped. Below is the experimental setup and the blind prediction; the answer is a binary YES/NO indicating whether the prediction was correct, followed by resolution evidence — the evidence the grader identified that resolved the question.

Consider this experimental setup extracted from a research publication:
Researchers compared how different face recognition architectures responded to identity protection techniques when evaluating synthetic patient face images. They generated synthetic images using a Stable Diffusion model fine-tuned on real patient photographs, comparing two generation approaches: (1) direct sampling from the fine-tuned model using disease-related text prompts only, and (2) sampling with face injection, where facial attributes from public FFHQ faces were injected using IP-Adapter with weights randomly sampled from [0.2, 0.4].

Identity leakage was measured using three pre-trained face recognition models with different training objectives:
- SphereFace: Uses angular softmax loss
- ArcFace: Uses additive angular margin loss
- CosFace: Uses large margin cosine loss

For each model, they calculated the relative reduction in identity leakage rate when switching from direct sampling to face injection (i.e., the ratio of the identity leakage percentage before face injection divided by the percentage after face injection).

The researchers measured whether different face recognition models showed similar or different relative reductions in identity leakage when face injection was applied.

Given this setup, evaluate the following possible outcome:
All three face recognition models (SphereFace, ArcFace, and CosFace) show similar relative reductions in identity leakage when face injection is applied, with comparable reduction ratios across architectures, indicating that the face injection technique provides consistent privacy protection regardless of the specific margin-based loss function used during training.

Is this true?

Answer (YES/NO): NO